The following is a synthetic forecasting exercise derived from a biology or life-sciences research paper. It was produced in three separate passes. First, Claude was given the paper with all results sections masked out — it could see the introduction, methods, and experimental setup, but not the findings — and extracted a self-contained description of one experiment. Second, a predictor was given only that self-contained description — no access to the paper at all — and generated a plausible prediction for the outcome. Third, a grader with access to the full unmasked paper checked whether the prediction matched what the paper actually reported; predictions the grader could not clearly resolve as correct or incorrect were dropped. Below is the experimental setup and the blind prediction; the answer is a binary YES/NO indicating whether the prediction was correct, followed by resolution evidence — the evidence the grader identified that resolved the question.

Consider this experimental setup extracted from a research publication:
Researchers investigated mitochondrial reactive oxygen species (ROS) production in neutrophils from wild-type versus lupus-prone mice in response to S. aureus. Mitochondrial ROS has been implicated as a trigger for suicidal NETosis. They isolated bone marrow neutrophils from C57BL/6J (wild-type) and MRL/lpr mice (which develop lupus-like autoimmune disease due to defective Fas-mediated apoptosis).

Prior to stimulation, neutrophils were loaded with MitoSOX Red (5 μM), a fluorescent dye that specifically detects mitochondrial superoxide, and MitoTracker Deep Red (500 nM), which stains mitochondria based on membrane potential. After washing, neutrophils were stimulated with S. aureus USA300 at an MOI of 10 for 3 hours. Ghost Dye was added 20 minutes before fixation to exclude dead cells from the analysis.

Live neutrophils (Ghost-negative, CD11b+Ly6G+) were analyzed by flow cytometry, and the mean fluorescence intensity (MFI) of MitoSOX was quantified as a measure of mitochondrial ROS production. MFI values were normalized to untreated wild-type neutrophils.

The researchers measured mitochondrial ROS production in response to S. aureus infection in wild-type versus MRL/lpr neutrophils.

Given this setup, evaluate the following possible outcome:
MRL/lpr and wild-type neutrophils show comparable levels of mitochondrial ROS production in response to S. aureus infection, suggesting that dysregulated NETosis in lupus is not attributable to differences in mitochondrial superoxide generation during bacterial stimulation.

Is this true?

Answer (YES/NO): NO